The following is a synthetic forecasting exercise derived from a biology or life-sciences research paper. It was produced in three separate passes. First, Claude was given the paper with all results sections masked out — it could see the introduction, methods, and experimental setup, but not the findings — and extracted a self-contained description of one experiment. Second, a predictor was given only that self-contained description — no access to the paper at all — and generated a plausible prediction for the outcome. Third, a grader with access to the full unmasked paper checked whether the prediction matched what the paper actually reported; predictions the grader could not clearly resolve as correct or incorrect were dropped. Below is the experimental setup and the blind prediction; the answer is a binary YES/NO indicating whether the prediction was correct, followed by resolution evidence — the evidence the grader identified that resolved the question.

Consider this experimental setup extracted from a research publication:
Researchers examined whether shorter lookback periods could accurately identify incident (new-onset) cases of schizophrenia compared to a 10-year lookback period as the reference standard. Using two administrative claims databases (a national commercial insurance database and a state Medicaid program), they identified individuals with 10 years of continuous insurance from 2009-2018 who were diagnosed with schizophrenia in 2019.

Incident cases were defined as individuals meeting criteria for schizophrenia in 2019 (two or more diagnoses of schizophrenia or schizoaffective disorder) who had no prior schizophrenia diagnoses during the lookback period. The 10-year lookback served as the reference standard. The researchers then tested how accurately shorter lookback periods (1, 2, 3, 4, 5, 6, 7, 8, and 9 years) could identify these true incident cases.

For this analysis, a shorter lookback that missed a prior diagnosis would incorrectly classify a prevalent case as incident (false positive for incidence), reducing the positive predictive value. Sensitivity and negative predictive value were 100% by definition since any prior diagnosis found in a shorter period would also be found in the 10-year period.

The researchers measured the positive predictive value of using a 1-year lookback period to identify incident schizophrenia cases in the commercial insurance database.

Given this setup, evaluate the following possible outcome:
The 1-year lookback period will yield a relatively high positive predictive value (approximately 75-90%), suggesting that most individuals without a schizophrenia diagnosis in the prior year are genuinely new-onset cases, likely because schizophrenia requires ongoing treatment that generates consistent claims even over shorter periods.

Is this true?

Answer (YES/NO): YES